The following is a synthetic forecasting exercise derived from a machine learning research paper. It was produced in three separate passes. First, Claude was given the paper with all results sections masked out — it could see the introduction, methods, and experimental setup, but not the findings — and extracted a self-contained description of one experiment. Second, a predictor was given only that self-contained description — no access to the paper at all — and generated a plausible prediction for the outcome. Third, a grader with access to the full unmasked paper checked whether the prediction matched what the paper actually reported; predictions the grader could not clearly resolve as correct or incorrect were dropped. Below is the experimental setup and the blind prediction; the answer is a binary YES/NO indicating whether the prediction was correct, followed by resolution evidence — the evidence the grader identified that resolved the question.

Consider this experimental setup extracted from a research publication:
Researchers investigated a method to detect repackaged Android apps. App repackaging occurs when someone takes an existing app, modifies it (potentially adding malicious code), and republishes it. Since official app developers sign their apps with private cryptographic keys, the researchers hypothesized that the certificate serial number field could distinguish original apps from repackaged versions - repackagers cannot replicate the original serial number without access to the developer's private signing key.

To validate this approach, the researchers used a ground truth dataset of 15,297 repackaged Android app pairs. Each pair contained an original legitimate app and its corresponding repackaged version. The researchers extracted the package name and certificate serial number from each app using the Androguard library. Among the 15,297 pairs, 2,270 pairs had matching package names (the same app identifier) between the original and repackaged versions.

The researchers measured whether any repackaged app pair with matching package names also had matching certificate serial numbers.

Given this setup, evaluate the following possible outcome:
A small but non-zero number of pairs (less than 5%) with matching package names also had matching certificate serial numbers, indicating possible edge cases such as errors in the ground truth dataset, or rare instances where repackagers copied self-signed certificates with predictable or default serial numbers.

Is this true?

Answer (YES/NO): NO